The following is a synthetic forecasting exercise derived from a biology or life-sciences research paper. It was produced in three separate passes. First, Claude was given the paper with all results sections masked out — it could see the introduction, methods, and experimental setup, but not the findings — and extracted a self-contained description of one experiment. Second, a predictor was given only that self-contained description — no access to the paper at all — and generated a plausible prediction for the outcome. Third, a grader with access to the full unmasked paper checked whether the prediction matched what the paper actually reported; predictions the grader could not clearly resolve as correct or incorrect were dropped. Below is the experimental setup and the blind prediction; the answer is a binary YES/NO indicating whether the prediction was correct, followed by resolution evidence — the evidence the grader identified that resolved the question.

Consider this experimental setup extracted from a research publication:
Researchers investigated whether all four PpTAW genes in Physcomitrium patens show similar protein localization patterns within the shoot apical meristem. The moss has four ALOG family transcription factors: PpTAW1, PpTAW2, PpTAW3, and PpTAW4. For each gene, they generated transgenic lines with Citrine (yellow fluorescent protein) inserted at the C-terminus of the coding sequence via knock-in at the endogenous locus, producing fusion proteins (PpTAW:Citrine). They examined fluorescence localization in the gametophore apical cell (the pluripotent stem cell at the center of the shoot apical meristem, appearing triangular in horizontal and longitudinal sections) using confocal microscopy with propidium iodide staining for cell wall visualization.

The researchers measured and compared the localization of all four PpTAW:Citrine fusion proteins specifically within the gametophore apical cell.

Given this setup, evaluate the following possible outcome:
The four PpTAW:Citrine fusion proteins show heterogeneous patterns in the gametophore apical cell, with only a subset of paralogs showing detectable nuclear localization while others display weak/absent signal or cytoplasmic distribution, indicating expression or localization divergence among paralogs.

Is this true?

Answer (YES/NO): NO